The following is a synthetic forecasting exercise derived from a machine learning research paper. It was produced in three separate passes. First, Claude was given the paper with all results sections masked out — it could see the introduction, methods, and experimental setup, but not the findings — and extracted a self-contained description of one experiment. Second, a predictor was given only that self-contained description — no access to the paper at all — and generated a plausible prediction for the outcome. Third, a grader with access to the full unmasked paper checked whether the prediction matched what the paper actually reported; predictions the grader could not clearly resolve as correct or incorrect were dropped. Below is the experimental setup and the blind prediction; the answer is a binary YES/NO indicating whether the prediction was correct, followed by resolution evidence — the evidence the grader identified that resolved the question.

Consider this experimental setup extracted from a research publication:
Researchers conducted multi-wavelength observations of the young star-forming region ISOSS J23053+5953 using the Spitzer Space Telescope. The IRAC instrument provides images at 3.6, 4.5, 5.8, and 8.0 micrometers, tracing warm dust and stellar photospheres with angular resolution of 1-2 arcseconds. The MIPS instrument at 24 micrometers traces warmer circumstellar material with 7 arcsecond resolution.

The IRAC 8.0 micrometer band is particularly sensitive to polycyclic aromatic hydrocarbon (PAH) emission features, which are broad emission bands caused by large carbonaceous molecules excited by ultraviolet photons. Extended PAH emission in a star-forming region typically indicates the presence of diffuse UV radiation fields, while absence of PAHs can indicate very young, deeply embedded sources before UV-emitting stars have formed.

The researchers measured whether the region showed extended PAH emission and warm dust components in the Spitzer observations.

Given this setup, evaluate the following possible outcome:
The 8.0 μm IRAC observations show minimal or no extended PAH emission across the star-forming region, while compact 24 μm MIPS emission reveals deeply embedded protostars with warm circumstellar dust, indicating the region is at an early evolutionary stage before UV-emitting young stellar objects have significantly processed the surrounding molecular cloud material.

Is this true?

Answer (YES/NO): NO